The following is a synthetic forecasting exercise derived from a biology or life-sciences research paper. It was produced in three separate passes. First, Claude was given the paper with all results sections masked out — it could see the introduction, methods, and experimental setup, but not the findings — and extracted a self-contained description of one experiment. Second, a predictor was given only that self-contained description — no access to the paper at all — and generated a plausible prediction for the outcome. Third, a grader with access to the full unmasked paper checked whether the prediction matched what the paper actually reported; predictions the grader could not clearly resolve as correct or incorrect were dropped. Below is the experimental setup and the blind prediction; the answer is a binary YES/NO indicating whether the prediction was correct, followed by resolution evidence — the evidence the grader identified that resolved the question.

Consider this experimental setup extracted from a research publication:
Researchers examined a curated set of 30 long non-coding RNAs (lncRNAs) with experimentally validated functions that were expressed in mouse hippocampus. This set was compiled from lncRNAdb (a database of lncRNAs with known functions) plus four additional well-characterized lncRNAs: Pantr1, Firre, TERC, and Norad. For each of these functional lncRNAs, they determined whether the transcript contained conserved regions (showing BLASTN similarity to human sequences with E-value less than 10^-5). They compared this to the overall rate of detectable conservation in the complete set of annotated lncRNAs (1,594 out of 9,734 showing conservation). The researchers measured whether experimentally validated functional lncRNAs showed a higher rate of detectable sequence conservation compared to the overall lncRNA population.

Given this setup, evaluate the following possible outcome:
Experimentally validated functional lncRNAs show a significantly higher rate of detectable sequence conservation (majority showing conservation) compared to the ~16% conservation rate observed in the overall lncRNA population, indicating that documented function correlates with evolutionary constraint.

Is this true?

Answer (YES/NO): YES